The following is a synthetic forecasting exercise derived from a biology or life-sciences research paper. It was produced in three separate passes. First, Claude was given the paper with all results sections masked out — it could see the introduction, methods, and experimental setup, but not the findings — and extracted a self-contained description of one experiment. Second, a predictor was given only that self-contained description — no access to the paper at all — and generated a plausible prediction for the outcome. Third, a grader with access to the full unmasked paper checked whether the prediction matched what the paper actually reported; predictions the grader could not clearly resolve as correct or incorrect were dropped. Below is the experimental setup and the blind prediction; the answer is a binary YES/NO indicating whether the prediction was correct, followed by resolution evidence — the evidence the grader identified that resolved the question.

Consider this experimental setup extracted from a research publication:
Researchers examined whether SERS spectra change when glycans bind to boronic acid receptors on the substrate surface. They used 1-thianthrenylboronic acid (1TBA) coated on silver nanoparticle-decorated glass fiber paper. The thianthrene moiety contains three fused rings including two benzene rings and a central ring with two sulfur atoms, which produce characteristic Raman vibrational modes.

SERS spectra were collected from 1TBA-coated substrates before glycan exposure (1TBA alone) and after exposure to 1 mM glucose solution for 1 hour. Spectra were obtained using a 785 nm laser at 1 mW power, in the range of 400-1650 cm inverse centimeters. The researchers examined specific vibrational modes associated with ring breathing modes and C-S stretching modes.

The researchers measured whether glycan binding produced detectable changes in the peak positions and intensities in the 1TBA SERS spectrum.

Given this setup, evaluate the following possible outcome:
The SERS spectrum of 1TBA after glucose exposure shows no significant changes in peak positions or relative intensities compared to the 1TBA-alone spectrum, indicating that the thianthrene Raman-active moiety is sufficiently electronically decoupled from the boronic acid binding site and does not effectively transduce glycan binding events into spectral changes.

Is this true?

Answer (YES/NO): NO